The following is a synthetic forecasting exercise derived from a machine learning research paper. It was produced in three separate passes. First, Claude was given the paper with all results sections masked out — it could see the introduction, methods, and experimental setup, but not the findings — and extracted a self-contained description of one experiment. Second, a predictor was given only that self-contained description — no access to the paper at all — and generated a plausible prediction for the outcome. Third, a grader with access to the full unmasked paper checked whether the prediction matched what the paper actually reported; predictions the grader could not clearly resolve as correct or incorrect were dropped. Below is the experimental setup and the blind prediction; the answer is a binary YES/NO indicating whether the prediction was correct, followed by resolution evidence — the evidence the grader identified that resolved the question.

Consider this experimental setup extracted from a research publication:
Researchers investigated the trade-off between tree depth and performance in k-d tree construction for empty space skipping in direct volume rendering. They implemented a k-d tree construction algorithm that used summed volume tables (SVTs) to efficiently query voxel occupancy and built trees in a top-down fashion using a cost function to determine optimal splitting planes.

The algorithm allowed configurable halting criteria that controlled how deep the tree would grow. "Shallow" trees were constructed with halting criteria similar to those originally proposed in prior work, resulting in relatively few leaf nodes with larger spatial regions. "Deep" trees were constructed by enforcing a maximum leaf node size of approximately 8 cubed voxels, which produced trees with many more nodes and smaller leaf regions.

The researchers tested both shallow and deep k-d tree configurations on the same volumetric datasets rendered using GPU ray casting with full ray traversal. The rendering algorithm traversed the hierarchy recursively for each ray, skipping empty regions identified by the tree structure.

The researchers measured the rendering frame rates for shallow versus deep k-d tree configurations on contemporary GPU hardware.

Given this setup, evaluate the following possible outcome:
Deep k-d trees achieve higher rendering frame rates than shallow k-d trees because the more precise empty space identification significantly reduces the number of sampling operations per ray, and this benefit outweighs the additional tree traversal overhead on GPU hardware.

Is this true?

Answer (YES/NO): YES